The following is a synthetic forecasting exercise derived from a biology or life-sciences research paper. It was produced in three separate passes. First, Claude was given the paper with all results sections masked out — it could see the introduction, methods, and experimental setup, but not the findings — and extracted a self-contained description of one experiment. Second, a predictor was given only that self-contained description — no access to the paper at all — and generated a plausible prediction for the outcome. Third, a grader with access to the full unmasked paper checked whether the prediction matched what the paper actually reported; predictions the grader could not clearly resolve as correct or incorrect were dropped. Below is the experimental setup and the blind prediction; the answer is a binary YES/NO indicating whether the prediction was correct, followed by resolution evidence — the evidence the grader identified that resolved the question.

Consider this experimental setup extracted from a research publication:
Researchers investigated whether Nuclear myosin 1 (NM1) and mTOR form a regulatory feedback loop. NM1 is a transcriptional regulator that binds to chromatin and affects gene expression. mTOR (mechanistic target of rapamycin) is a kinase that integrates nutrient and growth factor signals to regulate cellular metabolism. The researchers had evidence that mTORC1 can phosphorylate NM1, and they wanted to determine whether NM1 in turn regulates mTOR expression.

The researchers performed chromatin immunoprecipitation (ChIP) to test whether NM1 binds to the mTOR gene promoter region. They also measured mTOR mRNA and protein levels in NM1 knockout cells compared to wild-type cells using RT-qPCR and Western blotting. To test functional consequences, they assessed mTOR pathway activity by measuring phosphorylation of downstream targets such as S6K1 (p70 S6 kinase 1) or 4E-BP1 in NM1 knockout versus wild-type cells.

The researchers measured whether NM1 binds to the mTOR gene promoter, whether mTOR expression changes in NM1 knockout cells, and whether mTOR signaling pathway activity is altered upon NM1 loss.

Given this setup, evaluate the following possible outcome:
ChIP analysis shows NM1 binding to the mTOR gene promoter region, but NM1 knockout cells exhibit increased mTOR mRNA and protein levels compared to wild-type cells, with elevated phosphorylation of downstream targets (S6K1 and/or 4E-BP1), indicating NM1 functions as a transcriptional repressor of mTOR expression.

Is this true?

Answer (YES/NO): NO